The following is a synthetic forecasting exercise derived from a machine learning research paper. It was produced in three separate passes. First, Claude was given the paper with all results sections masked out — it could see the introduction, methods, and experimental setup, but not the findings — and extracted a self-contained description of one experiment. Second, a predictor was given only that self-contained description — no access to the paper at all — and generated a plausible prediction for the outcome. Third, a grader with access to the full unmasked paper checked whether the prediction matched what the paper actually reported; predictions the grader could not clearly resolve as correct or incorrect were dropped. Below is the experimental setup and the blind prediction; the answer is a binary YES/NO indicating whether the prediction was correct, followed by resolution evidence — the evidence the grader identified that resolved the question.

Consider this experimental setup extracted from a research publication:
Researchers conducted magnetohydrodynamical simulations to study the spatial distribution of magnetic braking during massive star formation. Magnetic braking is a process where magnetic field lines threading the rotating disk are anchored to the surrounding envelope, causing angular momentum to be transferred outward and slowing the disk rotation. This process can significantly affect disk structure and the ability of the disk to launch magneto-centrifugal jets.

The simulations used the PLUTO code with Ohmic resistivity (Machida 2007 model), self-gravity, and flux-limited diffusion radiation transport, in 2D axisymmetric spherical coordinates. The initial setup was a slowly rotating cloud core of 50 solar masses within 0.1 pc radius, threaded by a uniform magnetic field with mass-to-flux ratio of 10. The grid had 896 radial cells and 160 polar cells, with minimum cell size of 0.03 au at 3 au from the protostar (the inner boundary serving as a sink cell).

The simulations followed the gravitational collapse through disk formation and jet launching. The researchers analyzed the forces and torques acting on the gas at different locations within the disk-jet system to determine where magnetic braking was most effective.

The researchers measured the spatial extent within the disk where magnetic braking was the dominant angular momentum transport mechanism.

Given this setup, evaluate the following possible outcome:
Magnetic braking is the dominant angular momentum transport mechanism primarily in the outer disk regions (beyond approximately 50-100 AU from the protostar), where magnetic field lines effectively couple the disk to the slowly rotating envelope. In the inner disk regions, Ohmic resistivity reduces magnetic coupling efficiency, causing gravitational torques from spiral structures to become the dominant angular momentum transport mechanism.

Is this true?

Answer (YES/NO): NO